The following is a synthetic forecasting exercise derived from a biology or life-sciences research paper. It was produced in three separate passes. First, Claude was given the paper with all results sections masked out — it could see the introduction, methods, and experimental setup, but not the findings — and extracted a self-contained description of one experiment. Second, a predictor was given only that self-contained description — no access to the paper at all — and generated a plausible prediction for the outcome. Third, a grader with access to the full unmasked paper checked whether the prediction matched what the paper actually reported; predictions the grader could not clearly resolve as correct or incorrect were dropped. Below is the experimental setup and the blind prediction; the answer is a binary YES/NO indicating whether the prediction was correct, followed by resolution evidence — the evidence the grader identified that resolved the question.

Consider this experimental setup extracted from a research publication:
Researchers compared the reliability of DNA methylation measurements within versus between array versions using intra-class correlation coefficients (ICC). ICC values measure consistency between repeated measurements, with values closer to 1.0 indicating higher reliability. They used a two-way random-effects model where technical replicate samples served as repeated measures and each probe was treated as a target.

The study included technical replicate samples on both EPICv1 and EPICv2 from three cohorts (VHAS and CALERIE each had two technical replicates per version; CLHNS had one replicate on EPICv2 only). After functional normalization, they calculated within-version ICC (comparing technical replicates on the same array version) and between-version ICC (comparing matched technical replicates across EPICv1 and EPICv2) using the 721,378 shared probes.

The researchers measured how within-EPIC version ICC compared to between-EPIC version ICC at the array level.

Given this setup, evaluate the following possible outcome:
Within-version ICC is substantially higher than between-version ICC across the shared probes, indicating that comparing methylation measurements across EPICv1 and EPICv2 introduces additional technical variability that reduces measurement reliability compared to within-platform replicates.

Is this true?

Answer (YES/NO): NO